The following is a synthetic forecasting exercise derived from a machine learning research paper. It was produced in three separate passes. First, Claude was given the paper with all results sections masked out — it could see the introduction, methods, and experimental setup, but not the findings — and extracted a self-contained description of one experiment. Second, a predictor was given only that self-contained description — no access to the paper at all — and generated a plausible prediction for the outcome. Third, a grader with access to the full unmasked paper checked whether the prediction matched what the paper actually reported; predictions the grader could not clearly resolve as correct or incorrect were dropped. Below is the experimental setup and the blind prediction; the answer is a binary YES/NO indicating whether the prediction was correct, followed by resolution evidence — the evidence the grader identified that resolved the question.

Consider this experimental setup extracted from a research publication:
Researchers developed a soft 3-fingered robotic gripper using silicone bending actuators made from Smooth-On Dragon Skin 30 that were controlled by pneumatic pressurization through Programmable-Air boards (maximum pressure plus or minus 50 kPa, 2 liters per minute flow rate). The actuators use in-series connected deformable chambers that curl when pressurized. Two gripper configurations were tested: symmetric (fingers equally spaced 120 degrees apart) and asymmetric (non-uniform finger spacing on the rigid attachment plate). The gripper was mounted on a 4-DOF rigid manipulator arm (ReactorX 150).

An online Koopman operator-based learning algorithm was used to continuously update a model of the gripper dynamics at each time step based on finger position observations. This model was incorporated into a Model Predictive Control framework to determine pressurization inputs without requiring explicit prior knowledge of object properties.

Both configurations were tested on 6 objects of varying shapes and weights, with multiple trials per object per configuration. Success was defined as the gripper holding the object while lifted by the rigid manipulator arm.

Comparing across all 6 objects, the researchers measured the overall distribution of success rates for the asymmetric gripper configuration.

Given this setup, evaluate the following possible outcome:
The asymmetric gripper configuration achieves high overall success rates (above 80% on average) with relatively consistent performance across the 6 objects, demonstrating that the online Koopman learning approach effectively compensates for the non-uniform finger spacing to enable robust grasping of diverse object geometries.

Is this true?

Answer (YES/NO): NO